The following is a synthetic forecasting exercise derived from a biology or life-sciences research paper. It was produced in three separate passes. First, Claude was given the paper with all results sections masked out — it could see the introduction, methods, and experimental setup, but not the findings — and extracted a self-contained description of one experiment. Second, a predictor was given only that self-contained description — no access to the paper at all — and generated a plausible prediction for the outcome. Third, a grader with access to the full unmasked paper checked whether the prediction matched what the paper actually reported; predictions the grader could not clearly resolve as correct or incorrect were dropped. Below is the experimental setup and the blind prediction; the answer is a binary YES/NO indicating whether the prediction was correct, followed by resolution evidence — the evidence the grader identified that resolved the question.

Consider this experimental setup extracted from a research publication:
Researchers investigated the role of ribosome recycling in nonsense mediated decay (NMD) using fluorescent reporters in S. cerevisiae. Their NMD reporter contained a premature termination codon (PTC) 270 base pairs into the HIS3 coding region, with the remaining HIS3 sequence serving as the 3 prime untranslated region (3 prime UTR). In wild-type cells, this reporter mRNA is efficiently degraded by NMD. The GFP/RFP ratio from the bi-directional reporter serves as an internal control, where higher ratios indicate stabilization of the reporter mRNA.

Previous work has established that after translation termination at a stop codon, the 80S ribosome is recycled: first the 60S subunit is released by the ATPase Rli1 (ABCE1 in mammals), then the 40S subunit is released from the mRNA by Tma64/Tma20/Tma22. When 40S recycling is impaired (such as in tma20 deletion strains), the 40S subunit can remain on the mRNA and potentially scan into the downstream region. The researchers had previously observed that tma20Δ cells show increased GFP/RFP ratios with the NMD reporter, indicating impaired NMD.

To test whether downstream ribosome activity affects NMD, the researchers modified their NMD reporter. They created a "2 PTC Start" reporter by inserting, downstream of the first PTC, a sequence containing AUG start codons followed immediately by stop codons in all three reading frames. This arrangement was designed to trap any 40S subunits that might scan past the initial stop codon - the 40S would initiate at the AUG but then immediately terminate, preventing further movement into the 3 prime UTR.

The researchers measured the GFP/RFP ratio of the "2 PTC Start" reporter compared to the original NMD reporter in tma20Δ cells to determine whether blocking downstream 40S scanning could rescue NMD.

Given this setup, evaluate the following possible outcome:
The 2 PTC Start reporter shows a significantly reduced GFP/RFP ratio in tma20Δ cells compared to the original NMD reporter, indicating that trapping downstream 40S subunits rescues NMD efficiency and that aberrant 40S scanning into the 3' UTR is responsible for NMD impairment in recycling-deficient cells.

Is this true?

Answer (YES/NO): NO